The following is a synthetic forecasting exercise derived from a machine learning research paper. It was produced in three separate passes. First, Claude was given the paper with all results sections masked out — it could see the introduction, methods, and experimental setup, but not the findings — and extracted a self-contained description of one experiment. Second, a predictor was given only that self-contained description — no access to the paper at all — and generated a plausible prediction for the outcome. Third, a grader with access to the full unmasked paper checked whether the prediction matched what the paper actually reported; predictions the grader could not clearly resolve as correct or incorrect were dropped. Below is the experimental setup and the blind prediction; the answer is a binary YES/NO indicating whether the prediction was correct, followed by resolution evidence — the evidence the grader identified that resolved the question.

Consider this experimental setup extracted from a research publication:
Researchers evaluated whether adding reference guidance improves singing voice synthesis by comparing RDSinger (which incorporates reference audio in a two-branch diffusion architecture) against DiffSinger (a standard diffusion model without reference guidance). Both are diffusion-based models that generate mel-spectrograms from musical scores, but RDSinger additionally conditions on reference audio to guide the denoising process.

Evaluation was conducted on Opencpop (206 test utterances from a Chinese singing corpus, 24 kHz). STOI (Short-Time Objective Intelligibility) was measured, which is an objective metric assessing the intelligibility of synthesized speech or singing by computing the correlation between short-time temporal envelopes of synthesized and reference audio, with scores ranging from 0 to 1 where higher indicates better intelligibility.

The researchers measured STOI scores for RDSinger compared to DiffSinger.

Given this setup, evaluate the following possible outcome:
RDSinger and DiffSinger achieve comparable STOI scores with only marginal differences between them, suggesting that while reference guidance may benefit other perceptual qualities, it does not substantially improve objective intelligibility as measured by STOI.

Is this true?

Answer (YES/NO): NO